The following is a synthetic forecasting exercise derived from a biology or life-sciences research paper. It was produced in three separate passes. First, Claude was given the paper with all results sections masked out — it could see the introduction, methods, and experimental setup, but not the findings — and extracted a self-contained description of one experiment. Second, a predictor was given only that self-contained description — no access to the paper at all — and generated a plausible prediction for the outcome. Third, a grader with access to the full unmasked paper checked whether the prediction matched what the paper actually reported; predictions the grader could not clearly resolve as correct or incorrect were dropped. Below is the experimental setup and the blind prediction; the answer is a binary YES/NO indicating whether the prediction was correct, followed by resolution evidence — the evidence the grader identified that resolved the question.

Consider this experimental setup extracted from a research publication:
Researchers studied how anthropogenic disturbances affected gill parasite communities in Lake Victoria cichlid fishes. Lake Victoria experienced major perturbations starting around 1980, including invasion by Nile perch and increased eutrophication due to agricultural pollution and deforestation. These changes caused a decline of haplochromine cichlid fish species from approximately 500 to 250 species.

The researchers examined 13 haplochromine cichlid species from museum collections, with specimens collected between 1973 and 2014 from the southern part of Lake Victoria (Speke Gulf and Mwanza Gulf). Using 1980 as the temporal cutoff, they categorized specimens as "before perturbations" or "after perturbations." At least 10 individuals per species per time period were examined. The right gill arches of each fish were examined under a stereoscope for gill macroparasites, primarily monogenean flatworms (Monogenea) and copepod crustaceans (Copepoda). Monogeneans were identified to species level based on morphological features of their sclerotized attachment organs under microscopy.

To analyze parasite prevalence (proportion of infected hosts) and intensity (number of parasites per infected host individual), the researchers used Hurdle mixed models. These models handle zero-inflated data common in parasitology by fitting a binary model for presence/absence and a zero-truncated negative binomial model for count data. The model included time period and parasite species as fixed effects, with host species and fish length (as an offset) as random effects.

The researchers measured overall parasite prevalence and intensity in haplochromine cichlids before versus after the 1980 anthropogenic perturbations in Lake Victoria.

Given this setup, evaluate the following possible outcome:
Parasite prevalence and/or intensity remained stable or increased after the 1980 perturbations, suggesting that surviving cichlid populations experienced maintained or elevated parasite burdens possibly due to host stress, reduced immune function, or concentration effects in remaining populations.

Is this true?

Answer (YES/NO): NO